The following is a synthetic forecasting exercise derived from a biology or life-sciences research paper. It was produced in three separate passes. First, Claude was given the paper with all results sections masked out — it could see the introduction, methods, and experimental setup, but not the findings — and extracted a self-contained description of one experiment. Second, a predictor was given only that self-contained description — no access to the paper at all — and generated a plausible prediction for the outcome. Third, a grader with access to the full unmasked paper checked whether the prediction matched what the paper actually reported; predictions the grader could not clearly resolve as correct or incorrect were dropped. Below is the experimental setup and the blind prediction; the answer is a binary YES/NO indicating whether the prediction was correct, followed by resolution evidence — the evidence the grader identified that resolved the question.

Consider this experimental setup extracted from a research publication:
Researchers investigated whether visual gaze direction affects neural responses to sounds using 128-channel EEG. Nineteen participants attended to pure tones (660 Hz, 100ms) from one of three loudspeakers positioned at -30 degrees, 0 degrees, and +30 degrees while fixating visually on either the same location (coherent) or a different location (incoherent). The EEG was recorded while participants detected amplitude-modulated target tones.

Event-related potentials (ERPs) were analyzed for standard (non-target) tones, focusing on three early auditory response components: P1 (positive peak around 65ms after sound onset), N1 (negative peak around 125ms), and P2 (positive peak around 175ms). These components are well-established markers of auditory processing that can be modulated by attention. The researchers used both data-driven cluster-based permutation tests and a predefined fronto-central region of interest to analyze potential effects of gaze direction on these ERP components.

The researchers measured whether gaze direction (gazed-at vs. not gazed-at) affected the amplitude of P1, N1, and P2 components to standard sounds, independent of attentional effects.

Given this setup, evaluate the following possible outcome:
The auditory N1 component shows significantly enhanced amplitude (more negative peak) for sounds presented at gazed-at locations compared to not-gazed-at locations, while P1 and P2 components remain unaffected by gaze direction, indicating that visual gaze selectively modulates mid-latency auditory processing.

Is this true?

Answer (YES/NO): NO